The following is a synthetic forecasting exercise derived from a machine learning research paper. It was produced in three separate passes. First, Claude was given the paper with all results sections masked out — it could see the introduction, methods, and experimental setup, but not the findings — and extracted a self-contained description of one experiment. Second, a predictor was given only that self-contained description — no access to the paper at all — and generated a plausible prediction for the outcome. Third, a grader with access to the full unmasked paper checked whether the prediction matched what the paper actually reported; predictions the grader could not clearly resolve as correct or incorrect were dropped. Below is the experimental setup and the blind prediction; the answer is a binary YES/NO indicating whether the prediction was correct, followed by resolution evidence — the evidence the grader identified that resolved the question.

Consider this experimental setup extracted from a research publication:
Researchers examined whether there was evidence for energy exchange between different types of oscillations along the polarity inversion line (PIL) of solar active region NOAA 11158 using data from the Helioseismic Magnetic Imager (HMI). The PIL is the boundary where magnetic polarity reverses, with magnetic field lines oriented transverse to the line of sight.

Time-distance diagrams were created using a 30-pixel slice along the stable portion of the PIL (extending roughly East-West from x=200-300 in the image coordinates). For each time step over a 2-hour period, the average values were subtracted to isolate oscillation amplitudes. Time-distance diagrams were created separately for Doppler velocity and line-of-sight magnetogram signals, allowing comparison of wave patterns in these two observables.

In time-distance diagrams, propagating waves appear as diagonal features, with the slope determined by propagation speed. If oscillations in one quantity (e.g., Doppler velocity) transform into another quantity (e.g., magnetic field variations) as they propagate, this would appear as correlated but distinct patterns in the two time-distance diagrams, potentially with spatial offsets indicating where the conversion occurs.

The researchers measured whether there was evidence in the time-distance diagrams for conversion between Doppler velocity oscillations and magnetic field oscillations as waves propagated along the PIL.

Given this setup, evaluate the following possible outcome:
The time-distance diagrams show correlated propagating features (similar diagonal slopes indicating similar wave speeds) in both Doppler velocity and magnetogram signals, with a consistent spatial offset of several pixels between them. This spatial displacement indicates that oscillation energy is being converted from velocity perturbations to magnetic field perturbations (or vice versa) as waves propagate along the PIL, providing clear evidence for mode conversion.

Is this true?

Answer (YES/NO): YES